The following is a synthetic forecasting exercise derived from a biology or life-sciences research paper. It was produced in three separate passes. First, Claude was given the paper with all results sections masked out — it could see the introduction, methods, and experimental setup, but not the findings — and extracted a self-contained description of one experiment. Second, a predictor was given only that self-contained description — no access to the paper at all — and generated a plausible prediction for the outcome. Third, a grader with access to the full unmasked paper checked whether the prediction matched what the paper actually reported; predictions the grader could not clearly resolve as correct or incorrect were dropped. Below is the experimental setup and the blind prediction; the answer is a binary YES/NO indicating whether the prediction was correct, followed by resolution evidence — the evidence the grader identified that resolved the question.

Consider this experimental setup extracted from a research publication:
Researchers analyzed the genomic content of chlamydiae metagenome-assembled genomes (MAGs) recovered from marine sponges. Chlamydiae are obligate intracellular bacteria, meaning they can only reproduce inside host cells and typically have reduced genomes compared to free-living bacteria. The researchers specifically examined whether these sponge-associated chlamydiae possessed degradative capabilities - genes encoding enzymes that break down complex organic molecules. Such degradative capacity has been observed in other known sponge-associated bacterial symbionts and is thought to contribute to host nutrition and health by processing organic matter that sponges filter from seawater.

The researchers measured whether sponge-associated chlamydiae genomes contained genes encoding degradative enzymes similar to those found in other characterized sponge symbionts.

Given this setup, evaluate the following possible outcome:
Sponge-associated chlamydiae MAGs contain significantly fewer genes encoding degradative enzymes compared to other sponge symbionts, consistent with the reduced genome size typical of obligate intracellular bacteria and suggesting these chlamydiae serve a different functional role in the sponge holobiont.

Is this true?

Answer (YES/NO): NO